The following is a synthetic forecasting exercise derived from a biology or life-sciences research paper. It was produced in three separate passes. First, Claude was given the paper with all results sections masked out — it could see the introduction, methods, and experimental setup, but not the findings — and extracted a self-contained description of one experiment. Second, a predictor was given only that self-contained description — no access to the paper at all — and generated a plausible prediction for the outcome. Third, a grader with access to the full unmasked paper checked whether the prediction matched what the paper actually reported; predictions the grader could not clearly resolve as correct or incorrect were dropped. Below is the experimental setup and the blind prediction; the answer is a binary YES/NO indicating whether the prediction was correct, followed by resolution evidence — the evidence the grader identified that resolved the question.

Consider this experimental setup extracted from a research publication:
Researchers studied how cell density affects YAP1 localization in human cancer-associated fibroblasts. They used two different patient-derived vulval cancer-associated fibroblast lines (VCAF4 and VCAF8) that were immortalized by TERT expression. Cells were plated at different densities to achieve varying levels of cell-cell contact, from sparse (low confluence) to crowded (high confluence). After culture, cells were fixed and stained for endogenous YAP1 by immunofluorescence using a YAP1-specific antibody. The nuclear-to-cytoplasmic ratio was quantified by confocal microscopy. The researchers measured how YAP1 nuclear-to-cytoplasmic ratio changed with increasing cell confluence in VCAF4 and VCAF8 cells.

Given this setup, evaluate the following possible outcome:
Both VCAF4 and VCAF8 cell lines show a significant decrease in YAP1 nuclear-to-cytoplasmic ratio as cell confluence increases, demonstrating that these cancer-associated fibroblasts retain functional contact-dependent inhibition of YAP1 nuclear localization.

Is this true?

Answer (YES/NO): NO